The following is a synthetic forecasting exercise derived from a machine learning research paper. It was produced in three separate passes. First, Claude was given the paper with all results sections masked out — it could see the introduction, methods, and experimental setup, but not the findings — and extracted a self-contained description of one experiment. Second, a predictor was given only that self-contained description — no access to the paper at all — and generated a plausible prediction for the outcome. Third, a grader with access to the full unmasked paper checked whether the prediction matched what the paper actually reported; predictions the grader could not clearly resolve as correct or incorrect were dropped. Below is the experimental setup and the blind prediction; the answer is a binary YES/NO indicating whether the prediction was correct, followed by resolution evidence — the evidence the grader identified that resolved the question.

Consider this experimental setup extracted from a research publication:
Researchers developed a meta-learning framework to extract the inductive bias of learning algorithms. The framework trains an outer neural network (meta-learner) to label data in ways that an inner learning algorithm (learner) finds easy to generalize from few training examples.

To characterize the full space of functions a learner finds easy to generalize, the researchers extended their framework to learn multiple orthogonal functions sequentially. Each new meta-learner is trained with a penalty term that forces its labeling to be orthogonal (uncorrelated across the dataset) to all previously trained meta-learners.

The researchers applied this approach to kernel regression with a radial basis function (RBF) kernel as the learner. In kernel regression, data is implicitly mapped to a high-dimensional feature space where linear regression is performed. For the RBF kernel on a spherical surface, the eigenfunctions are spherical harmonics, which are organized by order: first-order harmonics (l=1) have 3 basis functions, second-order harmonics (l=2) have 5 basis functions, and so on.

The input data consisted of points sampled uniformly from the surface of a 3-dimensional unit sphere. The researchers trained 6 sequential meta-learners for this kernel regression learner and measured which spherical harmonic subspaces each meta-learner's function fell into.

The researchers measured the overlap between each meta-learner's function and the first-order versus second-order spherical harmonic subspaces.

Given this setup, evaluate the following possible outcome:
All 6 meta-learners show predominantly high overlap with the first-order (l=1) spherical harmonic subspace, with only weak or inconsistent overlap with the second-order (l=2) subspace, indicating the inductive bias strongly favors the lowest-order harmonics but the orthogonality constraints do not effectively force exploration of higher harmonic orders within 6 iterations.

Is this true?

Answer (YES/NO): NO